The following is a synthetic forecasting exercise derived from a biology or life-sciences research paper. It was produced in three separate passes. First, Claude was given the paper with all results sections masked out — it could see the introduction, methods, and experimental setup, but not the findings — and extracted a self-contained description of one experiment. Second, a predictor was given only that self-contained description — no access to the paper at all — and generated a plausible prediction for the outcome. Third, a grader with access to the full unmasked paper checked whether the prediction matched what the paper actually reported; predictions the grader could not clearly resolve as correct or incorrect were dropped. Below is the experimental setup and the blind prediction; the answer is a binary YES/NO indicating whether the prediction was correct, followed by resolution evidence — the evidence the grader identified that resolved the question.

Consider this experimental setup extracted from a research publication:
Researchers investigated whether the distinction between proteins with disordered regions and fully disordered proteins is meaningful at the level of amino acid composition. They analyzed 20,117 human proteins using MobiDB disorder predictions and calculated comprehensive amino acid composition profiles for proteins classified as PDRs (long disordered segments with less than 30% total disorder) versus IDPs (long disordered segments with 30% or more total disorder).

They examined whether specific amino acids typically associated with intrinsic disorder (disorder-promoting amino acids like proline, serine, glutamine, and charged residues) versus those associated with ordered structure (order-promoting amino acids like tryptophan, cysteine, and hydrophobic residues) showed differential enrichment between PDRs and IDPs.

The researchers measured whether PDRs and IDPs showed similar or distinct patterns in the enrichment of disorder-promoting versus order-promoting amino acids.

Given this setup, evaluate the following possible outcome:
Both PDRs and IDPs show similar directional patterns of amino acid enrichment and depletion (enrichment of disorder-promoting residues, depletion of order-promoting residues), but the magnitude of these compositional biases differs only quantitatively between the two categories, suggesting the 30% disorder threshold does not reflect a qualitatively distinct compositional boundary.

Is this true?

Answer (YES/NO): NO